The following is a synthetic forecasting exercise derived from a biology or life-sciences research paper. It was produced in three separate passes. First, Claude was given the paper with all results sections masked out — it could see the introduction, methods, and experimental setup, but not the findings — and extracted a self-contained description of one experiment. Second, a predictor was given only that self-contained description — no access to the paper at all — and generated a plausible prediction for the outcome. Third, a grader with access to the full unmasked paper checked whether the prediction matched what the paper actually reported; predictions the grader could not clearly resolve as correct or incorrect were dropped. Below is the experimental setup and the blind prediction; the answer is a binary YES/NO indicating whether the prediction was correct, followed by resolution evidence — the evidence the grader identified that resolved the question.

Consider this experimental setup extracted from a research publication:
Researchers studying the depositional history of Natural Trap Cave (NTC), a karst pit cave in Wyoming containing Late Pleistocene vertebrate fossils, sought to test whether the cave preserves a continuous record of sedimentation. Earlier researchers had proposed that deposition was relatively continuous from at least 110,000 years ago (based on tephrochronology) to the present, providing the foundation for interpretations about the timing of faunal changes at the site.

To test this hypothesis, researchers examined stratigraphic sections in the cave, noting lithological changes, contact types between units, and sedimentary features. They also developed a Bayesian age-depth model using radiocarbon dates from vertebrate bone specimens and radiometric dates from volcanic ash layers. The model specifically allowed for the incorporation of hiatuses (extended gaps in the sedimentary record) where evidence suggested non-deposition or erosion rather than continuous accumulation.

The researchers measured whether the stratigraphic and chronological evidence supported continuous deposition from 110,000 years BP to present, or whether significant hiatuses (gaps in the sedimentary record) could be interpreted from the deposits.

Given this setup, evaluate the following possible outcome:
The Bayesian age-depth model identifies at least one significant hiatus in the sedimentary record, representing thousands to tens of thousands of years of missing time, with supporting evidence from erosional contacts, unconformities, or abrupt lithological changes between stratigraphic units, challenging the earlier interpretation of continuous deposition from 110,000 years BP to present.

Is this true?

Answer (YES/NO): YES